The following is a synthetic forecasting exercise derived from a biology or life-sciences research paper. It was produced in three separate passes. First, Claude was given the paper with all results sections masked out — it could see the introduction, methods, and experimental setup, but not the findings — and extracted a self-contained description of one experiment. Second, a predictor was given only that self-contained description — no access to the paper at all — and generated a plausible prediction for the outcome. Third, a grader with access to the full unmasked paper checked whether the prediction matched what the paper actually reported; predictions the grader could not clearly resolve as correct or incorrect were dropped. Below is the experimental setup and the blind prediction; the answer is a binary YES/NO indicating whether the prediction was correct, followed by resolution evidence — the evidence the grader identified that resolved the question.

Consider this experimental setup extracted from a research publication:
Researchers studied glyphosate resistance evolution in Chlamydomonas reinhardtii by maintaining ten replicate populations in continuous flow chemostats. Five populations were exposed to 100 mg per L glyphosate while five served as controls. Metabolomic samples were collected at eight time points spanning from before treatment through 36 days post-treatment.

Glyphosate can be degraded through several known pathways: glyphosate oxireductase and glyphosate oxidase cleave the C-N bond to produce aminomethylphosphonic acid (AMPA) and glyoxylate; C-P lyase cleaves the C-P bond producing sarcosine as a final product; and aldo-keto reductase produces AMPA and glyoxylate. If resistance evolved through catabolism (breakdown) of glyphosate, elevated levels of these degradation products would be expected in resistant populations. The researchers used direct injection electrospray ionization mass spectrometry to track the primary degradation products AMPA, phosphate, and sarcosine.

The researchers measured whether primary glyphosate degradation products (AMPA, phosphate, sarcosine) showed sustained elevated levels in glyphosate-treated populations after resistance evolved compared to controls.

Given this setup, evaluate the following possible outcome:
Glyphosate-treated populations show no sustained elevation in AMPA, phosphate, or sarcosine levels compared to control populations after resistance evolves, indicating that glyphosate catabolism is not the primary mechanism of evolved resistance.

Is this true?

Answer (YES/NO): YES